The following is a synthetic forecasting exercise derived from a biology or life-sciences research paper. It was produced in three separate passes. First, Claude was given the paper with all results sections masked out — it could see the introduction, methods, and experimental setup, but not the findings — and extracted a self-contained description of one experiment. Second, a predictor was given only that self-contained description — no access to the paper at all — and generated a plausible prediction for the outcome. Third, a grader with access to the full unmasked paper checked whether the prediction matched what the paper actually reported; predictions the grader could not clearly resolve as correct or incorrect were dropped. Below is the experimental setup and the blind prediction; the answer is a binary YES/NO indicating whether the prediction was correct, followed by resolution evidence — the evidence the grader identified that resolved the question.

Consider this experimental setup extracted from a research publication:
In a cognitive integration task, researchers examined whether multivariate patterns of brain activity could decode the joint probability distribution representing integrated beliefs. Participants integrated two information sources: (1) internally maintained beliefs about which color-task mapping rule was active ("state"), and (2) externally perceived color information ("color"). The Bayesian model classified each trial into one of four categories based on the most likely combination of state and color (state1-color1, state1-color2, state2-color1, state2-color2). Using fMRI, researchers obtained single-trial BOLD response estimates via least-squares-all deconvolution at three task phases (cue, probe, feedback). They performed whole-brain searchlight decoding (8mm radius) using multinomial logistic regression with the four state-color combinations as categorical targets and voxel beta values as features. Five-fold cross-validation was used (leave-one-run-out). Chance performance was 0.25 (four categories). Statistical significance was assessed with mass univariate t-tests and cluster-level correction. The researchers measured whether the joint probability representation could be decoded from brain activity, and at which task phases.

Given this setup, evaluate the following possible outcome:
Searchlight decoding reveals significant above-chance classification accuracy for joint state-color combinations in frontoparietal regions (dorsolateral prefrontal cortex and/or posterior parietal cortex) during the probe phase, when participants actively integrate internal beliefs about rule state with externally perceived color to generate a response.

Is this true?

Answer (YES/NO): YES